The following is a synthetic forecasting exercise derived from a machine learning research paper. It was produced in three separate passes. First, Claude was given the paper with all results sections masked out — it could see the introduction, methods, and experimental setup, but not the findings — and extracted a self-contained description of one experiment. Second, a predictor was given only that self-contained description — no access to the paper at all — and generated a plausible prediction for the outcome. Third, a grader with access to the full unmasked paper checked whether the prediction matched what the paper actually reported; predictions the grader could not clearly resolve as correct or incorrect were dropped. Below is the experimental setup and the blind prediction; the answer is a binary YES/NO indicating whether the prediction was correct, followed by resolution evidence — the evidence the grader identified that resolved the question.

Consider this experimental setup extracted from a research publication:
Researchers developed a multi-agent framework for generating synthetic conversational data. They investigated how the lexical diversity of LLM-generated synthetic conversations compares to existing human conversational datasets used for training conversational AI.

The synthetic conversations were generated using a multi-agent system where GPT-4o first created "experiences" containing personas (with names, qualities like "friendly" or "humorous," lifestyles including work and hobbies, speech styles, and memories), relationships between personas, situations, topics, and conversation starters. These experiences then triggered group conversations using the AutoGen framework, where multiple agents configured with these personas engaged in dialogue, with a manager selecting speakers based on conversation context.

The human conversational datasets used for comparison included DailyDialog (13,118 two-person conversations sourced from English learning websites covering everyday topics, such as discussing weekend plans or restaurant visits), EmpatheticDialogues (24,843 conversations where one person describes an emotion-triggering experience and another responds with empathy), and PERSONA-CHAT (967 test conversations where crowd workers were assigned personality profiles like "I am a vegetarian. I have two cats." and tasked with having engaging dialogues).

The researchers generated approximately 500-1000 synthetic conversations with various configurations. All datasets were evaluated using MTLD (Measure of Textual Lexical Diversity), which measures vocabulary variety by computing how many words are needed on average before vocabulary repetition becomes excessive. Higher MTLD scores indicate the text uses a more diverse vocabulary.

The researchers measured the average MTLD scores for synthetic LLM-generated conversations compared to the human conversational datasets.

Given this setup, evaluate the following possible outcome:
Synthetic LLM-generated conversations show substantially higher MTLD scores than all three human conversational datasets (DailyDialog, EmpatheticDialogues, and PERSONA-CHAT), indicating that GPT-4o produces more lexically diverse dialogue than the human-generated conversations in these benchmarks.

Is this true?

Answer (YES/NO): YES